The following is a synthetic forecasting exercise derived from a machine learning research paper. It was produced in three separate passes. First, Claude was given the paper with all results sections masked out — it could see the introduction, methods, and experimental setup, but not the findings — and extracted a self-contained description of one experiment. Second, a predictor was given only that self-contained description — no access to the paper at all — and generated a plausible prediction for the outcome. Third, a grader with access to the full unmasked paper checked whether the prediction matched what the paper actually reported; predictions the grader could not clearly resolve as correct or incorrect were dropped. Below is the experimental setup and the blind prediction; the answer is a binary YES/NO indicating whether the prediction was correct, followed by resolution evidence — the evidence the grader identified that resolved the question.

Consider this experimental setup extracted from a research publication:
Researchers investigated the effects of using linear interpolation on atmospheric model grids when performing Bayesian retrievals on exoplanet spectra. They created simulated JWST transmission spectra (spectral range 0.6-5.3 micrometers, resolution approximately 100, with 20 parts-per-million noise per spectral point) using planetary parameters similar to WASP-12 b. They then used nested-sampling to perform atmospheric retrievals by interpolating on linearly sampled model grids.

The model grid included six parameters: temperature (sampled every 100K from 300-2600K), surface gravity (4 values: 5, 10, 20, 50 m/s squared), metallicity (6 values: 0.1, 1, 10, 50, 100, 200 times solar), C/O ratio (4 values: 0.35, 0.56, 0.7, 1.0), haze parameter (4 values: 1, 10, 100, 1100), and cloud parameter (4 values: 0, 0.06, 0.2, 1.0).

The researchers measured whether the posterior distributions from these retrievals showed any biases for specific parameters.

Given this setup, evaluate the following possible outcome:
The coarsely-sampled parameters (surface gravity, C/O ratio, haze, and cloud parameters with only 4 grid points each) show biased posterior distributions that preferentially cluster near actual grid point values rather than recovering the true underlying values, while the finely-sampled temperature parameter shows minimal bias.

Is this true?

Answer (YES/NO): NO